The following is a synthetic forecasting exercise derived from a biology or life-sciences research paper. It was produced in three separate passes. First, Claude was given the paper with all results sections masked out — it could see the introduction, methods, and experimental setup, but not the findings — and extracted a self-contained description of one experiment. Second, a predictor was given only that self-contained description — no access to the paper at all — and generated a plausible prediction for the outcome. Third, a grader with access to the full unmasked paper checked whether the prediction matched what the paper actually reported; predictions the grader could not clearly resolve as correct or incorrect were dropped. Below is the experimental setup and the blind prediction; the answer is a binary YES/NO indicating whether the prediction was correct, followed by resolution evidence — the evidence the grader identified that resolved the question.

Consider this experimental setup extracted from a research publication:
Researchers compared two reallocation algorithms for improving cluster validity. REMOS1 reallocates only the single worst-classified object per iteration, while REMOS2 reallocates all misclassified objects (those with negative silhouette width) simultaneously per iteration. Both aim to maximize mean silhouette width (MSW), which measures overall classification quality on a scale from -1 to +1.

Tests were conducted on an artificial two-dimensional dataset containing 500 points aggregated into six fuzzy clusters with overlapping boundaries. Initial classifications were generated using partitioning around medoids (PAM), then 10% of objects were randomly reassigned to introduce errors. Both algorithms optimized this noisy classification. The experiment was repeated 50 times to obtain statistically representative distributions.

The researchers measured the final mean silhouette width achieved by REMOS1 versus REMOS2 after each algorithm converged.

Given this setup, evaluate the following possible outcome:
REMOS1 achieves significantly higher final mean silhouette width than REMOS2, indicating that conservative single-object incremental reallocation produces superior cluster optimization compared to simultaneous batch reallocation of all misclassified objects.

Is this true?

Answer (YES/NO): YES